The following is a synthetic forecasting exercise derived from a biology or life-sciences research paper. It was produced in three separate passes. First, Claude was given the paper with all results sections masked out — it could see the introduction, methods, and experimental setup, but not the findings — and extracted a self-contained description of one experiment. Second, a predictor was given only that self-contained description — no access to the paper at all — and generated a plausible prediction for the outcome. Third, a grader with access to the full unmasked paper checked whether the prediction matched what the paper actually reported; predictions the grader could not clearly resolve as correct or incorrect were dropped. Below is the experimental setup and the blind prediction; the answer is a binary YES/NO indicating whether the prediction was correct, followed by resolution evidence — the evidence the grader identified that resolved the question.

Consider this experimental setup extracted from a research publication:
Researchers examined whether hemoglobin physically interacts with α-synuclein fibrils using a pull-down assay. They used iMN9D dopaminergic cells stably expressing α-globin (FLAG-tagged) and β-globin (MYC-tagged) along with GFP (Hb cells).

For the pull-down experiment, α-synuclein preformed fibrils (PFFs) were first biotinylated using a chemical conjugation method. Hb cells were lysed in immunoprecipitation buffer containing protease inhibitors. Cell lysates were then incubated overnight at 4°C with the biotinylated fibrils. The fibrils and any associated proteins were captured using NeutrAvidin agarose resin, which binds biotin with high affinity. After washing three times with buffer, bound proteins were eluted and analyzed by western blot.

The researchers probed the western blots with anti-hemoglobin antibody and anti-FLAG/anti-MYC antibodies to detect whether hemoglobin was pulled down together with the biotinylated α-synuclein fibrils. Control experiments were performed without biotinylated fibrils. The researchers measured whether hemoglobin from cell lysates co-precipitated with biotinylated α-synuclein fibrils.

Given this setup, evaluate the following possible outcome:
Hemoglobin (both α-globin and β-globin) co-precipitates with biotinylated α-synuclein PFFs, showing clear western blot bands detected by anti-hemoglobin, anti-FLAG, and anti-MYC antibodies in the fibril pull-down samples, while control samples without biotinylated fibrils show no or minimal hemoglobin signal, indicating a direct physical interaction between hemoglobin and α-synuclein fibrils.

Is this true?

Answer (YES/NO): NO